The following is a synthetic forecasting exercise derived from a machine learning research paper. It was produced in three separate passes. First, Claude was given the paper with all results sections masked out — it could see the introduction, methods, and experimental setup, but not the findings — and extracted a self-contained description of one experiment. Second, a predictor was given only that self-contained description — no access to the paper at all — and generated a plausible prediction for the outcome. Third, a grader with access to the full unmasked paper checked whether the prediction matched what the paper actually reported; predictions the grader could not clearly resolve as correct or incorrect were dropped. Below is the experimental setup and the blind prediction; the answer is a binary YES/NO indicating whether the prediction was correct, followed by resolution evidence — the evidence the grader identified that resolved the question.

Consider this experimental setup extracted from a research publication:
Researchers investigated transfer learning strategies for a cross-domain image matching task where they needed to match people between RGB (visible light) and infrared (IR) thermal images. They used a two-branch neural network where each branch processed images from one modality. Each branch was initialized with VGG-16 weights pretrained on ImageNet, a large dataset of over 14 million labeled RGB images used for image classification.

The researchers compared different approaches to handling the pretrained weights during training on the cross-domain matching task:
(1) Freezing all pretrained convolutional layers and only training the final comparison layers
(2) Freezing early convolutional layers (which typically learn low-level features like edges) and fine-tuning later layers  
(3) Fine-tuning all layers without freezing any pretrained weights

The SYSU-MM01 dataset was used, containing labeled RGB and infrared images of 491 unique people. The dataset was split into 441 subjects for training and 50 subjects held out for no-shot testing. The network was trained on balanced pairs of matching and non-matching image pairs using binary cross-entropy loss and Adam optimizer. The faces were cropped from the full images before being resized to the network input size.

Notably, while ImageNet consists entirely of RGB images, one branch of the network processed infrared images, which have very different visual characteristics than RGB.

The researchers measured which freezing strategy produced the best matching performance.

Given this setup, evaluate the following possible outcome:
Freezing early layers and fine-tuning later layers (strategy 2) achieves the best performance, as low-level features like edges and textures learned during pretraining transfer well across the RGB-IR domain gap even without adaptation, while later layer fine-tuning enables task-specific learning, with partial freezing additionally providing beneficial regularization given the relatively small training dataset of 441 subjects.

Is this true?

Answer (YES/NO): NO